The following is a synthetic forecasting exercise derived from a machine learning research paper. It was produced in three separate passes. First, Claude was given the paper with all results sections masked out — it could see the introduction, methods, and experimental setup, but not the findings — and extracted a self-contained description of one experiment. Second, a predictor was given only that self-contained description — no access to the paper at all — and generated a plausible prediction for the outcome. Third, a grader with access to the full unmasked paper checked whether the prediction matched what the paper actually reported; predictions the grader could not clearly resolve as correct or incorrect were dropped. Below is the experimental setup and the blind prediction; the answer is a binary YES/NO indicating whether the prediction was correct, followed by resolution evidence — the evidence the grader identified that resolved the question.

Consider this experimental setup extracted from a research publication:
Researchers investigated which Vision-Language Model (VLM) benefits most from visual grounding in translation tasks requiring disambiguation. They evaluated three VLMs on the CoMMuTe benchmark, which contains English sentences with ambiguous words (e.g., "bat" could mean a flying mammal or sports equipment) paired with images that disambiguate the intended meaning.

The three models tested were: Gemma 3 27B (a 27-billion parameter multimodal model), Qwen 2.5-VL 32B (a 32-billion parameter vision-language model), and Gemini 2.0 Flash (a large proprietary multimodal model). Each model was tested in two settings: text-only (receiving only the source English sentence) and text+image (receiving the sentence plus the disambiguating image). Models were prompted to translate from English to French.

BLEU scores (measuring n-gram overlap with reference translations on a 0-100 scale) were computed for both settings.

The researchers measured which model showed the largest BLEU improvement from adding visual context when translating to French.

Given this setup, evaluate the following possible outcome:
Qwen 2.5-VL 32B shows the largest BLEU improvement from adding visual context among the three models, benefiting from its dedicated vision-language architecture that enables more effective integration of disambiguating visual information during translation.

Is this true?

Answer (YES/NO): NO